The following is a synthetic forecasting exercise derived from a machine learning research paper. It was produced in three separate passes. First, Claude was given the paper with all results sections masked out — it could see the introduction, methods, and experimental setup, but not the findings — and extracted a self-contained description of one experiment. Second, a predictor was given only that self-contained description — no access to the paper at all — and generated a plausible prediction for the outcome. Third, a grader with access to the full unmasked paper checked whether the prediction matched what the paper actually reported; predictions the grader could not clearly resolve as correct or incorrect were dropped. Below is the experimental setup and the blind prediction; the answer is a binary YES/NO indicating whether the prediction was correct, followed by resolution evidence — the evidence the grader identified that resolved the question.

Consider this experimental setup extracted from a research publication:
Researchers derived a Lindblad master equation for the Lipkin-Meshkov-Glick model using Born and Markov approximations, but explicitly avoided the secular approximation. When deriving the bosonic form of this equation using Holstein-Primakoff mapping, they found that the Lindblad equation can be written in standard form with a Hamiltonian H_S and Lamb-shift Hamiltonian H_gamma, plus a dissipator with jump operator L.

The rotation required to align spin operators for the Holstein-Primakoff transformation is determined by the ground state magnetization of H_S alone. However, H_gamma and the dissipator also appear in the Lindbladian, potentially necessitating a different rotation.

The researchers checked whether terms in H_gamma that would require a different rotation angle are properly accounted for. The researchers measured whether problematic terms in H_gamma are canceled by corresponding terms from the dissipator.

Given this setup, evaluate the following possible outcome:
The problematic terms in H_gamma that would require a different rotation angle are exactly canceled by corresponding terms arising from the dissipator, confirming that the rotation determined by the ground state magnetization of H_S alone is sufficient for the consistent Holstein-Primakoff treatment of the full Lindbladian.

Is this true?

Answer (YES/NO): YES